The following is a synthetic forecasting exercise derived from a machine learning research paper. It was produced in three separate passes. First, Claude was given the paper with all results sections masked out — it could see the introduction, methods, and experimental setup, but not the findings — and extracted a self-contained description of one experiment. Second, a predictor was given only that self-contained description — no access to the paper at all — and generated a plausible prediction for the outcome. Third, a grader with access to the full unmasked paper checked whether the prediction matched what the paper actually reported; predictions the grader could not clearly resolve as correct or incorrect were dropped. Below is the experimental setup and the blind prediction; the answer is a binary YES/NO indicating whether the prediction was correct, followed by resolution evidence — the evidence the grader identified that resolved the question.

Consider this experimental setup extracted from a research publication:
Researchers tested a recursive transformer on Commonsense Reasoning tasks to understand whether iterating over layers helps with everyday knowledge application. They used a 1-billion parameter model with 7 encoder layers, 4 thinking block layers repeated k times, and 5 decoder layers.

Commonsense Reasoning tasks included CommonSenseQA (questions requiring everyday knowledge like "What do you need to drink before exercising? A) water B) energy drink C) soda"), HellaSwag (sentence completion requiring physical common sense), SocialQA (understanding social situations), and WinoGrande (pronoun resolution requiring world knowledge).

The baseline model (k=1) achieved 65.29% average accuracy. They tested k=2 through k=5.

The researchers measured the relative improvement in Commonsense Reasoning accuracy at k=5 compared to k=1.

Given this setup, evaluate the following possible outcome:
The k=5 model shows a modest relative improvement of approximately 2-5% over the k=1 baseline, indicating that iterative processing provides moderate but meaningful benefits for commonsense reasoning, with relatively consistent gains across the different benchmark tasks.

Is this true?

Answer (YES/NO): YES